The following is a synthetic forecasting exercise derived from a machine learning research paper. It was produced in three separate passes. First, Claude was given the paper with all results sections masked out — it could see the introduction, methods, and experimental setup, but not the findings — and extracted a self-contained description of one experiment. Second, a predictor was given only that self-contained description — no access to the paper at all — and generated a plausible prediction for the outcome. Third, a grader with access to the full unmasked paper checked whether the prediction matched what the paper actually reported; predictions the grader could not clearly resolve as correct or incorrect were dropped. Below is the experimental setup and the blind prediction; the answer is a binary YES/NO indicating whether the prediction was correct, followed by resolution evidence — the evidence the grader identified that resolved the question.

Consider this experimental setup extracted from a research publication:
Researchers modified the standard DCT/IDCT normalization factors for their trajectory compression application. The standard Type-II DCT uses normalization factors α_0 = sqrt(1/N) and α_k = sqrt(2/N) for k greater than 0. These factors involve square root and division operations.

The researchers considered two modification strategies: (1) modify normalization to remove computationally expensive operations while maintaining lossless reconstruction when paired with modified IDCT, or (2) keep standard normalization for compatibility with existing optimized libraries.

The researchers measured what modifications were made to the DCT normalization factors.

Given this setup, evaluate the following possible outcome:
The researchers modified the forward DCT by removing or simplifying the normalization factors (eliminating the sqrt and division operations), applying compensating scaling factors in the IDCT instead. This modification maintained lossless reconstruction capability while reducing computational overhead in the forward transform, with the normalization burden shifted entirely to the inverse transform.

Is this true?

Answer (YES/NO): NO